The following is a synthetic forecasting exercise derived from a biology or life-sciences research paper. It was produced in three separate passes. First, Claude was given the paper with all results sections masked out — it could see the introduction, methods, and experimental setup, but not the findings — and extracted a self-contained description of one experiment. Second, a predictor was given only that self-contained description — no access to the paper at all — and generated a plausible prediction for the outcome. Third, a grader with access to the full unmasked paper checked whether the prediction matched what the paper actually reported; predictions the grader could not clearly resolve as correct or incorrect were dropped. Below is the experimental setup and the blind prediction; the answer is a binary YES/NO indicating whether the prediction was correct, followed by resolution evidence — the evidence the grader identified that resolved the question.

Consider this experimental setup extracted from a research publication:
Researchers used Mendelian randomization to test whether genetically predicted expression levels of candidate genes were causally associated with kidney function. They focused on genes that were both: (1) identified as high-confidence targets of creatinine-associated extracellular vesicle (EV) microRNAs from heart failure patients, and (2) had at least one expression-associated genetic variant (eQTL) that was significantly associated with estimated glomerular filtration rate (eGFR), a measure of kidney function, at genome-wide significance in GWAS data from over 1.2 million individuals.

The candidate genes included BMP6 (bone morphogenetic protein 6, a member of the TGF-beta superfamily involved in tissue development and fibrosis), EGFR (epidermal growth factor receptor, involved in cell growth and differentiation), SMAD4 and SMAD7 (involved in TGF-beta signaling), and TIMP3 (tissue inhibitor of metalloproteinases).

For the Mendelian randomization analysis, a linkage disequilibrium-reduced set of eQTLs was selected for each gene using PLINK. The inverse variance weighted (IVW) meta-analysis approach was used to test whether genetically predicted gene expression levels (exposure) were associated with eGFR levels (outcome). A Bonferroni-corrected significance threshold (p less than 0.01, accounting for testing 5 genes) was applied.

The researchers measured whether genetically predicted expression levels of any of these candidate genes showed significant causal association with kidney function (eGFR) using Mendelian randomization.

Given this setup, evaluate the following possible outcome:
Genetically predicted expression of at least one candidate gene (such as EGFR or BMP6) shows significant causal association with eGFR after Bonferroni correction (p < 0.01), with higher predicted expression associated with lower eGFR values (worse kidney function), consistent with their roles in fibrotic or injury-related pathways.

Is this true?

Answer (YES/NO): NO